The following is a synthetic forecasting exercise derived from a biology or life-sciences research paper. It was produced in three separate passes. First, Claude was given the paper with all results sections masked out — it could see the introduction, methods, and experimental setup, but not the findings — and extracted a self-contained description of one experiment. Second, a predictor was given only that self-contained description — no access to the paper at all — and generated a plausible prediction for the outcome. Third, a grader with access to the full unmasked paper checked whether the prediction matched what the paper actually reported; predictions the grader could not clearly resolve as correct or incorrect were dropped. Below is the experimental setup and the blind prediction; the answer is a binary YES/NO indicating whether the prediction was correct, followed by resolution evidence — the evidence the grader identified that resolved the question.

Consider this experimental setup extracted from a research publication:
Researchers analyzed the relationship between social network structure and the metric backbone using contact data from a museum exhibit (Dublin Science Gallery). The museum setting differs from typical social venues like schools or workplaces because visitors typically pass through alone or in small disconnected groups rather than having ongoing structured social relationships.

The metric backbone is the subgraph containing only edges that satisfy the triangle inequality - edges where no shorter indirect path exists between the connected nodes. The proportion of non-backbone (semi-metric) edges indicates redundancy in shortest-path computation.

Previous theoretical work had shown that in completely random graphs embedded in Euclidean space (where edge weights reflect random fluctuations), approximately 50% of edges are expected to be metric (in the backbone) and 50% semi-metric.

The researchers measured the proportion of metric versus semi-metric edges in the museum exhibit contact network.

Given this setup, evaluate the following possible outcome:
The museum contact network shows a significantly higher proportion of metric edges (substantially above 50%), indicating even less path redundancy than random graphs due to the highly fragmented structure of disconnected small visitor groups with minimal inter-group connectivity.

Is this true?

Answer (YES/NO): NO